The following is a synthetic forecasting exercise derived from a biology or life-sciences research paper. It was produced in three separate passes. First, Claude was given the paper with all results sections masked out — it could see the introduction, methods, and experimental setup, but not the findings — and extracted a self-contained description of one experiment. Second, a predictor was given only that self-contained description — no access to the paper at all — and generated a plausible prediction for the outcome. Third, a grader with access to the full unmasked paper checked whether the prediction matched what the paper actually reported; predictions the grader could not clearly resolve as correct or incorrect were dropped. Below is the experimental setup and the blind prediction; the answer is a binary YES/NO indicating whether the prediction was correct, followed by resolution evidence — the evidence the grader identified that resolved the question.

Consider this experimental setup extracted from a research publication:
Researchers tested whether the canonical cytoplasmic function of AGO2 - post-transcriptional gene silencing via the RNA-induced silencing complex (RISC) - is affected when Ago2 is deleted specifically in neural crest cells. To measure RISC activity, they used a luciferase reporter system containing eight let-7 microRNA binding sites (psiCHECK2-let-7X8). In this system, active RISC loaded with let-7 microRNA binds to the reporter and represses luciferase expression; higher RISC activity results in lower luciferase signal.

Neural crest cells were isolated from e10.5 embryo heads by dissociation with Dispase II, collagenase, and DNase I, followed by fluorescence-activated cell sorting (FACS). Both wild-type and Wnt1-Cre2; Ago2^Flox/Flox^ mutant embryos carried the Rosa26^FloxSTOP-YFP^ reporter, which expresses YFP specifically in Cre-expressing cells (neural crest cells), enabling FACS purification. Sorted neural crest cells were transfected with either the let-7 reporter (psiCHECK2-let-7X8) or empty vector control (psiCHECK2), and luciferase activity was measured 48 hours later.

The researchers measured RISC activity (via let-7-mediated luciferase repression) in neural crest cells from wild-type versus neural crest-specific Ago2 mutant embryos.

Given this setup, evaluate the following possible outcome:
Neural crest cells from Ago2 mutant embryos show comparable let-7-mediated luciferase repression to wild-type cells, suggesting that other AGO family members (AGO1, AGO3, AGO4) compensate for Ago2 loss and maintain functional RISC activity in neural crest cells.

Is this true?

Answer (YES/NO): YES